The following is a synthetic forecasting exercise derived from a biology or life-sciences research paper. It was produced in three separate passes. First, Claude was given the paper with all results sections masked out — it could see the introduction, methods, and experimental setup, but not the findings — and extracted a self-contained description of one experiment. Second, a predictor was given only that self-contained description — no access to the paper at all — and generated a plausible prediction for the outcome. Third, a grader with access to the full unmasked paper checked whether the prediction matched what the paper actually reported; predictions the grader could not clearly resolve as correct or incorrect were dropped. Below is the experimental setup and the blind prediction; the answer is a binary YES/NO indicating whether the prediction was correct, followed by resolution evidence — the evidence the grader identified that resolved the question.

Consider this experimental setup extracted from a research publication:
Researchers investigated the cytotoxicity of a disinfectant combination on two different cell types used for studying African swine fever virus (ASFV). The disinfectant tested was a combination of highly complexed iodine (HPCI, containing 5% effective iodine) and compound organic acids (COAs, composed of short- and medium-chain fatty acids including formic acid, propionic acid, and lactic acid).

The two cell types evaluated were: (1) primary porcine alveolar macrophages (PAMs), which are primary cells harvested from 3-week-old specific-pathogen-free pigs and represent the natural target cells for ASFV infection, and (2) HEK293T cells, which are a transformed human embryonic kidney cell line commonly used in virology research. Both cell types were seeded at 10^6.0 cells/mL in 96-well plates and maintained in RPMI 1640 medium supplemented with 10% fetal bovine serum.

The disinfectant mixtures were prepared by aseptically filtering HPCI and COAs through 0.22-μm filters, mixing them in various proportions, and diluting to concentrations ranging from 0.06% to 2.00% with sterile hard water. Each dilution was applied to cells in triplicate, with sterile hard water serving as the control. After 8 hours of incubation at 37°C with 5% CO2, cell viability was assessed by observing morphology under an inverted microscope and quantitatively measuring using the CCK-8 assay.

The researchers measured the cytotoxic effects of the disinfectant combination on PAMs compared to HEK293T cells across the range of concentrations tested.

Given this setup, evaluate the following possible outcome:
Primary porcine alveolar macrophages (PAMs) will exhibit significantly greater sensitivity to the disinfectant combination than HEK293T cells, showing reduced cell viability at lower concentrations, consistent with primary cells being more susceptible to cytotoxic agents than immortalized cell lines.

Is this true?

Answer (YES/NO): YES